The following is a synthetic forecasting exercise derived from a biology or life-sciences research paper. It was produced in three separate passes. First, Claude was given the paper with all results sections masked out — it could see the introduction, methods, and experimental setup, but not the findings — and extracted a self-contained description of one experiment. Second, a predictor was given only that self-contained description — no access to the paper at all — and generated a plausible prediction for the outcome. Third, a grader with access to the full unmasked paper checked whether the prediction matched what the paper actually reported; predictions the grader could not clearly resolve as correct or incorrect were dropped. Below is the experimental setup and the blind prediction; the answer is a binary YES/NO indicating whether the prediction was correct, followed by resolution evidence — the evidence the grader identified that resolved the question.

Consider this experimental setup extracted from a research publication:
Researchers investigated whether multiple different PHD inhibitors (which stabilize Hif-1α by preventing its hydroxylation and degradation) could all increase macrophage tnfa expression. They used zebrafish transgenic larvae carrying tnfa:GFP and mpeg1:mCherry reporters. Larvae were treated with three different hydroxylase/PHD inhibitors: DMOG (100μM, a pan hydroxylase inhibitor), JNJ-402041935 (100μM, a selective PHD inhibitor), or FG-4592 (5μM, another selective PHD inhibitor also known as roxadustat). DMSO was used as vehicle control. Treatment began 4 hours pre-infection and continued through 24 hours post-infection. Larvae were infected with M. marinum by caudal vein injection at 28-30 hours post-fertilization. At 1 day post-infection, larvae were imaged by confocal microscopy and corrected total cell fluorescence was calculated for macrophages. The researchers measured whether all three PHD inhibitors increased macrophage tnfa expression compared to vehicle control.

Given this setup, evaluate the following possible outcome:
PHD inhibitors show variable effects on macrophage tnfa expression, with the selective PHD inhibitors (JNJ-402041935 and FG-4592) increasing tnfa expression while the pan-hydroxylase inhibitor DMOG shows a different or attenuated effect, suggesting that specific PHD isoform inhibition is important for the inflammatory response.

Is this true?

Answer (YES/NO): NO